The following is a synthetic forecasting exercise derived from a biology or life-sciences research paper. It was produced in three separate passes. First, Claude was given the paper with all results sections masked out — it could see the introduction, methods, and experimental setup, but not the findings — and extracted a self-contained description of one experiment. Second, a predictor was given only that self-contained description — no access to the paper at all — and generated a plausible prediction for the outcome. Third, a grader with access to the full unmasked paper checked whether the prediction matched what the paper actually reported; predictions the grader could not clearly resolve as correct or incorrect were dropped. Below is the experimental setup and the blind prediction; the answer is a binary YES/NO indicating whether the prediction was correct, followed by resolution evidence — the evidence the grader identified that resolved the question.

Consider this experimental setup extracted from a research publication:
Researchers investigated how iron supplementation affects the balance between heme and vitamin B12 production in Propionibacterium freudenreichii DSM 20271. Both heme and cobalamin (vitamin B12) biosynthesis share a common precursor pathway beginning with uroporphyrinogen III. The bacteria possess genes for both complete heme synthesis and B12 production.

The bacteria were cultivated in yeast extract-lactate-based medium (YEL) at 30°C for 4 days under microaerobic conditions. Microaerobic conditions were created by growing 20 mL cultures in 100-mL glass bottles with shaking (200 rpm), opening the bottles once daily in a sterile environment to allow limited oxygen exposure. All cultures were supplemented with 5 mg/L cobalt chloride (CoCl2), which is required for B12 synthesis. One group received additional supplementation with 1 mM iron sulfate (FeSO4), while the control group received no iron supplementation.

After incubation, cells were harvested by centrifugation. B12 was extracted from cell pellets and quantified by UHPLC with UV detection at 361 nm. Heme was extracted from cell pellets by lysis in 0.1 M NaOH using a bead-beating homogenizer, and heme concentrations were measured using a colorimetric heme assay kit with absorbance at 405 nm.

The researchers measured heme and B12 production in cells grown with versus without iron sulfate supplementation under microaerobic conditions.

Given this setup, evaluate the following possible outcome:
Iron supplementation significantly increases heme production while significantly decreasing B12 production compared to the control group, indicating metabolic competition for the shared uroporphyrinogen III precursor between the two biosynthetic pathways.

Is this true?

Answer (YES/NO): YES